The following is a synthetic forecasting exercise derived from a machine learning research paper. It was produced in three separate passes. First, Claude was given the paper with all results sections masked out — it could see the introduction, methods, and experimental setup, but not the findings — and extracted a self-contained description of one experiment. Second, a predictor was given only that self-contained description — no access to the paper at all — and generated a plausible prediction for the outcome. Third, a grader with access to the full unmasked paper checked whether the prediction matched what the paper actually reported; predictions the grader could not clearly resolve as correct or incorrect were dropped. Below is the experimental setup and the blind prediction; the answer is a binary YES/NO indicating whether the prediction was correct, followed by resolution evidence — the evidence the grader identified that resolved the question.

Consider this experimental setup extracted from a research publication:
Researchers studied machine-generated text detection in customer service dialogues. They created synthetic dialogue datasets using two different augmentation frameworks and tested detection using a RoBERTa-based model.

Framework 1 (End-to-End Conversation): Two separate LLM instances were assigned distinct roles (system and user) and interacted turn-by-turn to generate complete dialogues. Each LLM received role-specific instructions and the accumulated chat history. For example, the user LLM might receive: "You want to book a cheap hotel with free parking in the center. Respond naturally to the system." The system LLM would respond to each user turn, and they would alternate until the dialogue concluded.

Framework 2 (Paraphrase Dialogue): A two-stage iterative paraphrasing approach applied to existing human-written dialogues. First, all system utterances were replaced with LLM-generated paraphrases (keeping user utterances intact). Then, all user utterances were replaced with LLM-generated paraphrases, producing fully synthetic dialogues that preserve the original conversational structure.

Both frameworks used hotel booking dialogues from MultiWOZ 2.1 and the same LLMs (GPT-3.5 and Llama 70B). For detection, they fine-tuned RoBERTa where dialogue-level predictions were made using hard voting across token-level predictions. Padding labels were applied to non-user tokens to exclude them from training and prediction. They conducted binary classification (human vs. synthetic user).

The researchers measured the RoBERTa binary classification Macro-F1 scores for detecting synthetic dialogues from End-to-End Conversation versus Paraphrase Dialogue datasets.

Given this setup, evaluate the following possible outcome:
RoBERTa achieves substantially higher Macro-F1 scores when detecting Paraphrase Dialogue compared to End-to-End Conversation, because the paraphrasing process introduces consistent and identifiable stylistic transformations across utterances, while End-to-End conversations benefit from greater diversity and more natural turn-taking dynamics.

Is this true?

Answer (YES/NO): NO